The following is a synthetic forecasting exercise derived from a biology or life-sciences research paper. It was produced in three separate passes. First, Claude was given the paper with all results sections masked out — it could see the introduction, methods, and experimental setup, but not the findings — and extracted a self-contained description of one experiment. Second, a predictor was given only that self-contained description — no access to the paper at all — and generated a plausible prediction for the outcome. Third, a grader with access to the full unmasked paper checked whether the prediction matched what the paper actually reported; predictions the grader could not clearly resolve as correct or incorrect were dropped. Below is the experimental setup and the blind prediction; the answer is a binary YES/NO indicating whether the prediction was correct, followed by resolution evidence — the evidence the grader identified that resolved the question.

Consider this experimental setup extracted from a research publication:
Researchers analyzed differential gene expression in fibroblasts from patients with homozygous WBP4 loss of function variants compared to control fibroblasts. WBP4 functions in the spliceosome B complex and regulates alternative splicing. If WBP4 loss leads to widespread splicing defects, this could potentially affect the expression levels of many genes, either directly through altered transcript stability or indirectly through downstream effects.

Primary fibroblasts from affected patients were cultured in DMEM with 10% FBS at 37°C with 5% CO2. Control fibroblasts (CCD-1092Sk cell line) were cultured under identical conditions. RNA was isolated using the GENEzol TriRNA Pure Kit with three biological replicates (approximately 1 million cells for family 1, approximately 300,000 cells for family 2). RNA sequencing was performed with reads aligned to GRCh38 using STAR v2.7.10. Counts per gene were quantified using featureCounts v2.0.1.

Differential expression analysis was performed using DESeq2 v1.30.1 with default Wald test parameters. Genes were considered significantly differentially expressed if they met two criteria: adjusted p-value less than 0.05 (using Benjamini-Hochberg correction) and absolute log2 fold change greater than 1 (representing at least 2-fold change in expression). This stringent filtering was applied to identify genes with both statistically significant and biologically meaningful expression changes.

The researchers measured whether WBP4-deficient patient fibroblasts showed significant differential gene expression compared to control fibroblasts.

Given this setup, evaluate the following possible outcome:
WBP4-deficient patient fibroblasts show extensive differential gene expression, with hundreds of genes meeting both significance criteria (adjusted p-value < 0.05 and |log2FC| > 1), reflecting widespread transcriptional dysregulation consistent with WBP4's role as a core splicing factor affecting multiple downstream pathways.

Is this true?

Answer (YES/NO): YES